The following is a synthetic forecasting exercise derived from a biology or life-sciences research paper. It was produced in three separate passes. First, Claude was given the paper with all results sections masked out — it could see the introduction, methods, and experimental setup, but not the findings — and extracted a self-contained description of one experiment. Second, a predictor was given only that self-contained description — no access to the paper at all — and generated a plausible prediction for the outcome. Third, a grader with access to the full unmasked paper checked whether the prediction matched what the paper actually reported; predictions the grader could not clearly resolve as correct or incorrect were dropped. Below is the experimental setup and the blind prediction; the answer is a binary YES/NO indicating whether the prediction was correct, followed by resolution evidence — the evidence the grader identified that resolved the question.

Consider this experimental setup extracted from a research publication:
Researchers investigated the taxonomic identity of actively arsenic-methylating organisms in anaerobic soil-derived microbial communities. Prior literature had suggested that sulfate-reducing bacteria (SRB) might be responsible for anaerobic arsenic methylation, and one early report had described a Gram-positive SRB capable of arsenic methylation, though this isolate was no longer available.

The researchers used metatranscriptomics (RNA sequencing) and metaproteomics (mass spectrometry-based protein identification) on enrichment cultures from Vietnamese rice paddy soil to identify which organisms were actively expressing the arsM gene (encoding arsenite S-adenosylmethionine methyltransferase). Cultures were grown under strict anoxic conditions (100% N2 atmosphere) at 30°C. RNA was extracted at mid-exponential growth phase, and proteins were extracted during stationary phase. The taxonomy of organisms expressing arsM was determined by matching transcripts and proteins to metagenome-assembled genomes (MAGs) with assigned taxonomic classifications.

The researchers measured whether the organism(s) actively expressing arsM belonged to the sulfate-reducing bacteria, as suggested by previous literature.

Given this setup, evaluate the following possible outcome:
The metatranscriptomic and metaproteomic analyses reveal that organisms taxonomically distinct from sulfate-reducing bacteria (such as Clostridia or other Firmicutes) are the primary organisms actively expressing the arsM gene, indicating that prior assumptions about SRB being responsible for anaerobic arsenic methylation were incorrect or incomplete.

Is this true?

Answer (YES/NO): YES